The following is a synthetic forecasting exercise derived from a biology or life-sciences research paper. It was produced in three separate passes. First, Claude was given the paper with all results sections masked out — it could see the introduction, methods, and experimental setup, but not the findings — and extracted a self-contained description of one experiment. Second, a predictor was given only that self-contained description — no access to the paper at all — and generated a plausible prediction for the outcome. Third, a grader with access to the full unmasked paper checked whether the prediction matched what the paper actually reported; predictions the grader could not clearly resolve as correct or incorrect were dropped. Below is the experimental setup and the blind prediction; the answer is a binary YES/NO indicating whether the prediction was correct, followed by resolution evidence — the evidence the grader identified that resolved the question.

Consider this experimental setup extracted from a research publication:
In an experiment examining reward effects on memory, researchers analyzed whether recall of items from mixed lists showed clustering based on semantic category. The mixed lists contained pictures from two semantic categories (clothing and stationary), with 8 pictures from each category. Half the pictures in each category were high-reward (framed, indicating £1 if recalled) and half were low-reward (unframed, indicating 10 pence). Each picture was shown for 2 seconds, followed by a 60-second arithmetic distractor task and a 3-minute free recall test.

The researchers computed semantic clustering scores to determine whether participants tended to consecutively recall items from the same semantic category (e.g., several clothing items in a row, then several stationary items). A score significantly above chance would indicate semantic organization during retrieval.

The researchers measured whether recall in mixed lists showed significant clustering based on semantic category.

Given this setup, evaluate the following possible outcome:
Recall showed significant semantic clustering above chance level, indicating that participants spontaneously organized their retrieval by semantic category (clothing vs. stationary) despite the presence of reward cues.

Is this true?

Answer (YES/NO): NO